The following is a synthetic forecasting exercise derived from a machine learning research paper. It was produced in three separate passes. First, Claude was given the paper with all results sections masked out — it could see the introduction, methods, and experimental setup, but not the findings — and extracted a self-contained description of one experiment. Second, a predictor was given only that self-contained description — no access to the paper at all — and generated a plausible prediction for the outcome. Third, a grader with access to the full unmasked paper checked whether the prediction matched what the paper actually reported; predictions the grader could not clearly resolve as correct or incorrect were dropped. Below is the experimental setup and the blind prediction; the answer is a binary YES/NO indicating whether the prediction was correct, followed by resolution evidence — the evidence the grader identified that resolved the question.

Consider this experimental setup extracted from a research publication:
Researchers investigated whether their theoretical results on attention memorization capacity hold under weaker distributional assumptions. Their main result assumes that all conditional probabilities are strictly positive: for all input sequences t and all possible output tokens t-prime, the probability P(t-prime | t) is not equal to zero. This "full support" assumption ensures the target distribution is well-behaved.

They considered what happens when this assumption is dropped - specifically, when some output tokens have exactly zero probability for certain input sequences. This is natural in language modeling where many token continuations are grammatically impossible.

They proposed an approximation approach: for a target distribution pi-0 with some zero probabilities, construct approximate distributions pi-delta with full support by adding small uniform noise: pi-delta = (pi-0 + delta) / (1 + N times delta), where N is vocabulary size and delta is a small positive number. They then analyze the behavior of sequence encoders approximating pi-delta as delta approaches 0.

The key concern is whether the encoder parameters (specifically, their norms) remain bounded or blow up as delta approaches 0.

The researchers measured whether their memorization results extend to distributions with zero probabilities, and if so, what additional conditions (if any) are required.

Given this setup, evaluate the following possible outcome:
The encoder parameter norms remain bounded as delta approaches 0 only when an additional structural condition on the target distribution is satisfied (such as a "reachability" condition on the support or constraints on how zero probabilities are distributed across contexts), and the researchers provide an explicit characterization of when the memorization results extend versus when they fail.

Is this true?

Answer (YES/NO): NO